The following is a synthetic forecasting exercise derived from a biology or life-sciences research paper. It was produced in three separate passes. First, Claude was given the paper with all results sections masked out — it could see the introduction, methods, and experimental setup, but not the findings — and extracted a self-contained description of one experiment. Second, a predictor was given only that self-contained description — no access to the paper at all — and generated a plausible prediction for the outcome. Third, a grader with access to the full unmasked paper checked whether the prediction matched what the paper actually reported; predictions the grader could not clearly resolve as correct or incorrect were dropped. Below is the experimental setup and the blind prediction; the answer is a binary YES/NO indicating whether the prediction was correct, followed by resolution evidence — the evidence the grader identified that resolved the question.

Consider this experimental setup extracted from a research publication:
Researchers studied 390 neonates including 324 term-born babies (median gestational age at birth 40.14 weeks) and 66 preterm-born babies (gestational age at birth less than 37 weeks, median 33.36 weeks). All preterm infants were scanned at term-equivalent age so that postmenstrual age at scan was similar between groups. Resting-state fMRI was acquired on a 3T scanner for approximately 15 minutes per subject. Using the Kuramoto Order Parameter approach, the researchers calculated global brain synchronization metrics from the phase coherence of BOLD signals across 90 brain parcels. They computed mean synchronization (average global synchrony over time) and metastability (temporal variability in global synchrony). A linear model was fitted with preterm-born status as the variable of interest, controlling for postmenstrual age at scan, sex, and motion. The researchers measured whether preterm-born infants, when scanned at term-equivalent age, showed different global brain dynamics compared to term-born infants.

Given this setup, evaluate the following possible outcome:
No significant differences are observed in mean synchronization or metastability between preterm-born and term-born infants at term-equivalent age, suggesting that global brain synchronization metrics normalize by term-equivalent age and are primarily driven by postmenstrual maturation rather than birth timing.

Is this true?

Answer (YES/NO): NO